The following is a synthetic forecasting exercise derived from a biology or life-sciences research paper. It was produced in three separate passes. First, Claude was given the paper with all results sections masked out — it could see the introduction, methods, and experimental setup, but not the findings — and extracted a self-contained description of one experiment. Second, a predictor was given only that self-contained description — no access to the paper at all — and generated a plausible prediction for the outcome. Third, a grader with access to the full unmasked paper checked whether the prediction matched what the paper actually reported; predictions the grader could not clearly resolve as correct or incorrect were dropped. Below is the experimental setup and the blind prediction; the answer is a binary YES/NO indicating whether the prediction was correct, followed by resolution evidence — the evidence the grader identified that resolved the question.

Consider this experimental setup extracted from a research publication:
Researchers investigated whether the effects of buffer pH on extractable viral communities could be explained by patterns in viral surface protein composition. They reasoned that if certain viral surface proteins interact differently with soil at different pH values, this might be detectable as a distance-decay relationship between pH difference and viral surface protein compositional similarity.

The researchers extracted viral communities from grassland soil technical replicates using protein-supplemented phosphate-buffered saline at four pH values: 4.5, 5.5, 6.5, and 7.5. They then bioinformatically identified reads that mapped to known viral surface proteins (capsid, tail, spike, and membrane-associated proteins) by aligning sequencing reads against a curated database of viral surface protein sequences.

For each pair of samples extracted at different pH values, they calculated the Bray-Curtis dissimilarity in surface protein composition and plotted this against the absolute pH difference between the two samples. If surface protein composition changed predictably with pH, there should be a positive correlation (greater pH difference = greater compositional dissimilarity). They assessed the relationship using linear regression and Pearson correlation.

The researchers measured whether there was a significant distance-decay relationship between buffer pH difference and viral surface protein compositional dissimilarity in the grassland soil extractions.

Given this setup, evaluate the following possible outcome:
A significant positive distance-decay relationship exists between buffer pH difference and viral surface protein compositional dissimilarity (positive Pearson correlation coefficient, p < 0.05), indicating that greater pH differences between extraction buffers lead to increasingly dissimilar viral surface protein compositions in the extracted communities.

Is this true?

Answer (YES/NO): NO